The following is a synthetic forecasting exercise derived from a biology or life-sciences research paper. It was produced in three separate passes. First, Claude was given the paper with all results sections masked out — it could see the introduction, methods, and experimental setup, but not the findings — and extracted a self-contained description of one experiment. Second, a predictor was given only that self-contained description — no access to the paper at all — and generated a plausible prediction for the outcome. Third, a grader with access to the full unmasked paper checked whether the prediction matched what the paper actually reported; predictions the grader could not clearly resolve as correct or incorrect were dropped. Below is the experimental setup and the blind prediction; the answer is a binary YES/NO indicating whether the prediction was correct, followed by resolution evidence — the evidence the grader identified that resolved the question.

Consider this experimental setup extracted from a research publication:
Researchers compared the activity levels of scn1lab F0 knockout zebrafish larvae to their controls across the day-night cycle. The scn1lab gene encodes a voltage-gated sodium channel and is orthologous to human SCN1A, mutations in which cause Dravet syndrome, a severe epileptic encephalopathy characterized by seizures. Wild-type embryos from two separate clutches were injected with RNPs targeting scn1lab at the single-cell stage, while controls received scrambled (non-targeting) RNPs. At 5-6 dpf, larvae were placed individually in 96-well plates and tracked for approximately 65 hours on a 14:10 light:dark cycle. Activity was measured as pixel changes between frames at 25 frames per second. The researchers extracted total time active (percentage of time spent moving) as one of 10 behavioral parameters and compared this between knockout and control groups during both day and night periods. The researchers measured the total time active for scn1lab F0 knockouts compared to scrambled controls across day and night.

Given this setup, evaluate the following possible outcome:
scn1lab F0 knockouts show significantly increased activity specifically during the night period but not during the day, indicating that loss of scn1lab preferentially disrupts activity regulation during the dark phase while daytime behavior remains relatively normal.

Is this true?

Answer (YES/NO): NO